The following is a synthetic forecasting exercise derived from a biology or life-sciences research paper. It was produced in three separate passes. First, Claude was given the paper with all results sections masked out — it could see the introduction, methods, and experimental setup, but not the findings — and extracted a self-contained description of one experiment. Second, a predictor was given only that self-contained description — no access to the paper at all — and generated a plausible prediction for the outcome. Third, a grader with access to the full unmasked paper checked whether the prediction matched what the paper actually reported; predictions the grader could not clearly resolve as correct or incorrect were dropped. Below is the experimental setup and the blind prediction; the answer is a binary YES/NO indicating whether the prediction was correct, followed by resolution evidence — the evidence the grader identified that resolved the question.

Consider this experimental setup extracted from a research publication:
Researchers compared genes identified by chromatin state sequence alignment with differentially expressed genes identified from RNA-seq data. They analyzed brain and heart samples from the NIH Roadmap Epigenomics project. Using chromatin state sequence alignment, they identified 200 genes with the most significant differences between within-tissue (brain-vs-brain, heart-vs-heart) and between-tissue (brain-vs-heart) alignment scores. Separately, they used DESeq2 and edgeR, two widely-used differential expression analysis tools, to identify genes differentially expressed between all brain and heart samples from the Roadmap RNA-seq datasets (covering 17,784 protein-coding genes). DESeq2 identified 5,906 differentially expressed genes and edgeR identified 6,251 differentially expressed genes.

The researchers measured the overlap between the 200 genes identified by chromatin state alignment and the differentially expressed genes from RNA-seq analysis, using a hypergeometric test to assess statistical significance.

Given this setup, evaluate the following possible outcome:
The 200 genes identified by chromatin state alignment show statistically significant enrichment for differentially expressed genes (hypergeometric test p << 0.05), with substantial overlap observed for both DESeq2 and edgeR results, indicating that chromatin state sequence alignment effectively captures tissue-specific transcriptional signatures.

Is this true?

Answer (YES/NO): YES